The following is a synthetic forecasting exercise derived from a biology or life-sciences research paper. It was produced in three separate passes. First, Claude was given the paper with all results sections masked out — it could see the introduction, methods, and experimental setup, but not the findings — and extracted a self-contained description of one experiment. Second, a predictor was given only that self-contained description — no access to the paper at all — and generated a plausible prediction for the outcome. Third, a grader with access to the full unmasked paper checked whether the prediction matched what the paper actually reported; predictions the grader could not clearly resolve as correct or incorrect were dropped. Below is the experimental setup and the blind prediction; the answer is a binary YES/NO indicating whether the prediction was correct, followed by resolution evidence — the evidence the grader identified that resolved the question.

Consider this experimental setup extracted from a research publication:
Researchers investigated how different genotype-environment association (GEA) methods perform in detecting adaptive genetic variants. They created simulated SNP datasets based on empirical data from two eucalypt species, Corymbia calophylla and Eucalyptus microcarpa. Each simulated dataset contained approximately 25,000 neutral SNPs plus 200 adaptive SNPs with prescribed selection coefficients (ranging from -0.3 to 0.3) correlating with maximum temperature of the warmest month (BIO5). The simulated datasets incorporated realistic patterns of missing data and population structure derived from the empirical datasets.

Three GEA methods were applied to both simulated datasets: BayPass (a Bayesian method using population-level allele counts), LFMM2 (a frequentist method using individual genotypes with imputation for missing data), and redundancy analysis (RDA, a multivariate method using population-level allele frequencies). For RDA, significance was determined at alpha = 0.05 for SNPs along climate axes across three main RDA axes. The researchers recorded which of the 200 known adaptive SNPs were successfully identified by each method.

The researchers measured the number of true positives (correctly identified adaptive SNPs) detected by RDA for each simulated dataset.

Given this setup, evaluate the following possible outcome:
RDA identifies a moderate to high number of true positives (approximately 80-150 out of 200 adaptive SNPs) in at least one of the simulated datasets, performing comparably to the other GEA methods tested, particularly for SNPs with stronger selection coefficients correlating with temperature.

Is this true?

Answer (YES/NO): NO